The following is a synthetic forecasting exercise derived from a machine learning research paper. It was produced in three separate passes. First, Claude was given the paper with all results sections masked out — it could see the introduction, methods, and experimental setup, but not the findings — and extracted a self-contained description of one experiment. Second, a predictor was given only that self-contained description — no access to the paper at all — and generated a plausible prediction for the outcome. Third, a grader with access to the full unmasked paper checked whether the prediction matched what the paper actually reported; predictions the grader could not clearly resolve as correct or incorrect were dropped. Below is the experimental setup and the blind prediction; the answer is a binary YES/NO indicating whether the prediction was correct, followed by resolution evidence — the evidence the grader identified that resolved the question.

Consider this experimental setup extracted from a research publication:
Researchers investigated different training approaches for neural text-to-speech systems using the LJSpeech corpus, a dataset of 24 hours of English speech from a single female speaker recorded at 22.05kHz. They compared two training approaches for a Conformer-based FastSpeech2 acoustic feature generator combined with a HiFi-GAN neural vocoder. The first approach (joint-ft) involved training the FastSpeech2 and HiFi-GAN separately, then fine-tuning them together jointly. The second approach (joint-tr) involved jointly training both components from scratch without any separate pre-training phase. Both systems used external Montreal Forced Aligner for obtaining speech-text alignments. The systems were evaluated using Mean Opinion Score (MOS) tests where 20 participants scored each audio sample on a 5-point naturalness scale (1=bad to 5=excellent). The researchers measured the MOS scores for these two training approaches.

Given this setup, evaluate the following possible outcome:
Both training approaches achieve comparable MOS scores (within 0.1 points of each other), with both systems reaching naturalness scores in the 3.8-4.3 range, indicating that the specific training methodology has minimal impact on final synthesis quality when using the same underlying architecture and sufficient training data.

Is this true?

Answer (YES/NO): YES